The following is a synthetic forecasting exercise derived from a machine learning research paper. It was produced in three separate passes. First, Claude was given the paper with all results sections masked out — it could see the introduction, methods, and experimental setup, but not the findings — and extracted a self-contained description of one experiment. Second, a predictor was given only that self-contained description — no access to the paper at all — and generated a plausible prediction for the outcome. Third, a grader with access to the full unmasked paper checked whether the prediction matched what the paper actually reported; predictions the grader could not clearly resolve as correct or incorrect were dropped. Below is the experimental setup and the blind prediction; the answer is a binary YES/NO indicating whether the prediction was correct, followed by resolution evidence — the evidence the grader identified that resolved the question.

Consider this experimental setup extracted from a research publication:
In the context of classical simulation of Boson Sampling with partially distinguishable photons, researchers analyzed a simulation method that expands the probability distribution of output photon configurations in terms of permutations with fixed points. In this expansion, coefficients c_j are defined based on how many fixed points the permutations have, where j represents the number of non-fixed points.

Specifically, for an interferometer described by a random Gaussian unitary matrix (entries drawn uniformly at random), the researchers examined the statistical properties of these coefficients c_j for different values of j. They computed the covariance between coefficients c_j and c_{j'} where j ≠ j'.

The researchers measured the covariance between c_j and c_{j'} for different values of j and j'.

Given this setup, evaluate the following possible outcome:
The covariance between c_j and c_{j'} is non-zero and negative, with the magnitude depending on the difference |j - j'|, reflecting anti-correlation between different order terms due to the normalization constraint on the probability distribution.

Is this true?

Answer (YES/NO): NO